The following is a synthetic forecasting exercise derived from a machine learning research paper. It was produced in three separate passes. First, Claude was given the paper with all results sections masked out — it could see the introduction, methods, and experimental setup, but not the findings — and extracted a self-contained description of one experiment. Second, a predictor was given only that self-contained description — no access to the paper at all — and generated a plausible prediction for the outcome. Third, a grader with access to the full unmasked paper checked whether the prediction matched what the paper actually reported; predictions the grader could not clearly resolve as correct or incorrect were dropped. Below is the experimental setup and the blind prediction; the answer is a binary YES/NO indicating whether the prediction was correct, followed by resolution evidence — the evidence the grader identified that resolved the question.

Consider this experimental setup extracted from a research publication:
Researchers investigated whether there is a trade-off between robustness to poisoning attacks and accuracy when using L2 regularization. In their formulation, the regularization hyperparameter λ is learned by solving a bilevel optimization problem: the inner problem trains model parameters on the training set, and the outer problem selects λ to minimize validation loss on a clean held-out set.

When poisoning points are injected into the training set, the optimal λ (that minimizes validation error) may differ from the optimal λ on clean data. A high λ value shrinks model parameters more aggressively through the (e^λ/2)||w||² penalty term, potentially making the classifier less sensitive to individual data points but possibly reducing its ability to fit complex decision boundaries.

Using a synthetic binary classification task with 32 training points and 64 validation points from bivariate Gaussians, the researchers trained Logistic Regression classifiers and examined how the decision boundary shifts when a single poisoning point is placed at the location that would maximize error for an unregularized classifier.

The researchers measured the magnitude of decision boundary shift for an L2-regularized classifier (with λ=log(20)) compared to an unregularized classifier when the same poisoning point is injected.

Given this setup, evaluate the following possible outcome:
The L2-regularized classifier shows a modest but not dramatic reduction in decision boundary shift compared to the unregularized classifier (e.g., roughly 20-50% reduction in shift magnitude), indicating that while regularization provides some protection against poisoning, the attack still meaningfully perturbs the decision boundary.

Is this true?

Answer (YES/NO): NO